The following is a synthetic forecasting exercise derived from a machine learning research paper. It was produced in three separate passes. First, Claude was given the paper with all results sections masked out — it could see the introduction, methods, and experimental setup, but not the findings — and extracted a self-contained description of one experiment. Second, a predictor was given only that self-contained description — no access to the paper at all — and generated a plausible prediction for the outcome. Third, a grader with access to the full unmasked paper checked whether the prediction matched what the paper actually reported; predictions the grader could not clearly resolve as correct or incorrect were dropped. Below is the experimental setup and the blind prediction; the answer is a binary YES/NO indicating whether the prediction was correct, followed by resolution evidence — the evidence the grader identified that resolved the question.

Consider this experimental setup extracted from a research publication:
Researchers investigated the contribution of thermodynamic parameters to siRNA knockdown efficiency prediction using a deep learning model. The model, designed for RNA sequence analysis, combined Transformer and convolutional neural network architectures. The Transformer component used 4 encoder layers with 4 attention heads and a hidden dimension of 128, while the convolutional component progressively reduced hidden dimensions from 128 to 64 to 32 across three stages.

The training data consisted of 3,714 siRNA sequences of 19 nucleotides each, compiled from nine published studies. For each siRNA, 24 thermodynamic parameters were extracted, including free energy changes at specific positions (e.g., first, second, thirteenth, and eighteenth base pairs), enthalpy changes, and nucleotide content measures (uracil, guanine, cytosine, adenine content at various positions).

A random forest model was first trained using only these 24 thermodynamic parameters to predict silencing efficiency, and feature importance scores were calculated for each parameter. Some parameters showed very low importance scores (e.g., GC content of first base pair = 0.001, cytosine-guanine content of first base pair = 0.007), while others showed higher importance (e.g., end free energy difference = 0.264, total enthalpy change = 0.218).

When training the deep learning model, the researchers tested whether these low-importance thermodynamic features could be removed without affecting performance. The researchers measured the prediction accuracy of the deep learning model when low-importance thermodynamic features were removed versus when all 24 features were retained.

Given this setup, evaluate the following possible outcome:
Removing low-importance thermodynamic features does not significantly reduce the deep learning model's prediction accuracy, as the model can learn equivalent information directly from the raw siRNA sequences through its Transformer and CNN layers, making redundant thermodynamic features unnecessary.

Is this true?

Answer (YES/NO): NO